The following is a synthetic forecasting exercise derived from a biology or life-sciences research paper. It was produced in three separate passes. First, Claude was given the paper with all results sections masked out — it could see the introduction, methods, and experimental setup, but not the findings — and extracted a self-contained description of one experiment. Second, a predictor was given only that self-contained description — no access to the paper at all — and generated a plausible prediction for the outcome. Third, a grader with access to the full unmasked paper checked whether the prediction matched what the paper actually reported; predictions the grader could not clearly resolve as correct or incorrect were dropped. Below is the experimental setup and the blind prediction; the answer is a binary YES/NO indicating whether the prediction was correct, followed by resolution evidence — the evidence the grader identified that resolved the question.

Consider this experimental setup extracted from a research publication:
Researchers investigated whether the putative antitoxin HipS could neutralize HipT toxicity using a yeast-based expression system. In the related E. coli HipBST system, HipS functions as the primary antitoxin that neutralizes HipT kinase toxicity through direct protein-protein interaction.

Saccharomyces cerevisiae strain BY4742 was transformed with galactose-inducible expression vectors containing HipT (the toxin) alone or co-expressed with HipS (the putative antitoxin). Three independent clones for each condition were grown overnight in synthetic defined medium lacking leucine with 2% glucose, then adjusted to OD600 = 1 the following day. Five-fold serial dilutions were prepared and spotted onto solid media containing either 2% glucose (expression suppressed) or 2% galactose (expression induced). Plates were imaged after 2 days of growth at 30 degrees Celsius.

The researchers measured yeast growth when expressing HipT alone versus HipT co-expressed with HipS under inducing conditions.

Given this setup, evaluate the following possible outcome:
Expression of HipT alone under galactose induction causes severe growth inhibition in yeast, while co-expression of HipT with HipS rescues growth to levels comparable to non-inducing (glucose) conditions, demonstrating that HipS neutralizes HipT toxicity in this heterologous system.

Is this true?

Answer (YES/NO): NO